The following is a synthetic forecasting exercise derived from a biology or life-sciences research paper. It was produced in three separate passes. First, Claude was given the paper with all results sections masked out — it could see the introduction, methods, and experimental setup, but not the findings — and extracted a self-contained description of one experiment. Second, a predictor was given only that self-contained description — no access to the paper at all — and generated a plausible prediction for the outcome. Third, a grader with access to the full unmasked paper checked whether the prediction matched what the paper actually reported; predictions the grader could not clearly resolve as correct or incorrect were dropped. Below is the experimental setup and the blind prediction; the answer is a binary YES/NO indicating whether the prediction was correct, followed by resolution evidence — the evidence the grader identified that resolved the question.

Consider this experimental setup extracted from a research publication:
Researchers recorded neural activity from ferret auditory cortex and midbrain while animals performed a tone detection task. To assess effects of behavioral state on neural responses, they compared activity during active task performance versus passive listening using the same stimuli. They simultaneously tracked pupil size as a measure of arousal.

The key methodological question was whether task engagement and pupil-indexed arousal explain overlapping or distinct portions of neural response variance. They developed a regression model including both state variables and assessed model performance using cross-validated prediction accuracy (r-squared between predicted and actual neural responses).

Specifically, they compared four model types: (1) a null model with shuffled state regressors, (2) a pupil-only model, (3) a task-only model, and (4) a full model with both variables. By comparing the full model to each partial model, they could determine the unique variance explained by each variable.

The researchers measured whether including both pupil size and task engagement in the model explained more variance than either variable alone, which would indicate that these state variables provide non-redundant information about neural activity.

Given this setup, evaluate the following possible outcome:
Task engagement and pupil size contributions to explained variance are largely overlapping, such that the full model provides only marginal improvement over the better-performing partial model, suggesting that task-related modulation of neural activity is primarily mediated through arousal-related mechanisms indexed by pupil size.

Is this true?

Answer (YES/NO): NO